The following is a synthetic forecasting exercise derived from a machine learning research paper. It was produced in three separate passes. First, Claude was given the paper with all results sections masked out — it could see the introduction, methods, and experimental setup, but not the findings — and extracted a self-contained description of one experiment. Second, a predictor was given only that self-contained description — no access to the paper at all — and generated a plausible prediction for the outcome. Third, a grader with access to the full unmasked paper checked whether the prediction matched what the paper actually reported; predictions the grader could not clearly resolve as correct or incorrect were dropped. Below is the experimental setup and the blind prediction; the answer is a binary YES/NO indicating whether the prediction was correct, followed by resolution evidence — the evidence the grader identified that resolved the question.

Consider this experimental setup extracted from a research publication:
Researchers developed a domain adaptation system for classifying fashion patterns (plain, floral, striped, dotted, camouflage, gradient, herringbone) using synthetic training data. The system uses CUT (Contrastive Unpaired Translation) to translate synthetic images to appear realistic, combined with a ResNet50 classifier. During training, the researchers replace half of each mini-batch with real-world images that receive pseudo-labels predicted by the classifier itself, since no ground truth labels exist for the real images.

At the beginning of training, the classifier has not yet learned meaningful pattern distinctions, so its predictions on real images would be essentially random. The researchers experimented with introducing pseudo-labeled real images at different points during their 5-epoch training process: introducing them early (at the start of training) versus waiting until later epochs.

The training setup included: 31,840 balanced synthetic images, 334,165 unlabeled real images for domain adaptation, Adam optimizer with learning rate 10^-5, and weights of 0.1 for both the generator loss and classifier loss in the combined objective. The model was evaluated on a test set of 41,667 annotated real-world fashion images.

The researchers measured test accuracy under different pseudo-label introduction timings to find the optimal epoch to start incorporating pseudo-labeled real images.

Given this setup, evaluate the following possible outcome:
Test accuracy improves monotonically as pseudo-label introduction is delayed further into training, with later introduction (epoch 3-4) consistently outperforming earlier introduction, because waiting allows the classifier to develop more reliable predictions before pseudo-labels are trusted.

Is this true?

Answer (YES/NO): NO